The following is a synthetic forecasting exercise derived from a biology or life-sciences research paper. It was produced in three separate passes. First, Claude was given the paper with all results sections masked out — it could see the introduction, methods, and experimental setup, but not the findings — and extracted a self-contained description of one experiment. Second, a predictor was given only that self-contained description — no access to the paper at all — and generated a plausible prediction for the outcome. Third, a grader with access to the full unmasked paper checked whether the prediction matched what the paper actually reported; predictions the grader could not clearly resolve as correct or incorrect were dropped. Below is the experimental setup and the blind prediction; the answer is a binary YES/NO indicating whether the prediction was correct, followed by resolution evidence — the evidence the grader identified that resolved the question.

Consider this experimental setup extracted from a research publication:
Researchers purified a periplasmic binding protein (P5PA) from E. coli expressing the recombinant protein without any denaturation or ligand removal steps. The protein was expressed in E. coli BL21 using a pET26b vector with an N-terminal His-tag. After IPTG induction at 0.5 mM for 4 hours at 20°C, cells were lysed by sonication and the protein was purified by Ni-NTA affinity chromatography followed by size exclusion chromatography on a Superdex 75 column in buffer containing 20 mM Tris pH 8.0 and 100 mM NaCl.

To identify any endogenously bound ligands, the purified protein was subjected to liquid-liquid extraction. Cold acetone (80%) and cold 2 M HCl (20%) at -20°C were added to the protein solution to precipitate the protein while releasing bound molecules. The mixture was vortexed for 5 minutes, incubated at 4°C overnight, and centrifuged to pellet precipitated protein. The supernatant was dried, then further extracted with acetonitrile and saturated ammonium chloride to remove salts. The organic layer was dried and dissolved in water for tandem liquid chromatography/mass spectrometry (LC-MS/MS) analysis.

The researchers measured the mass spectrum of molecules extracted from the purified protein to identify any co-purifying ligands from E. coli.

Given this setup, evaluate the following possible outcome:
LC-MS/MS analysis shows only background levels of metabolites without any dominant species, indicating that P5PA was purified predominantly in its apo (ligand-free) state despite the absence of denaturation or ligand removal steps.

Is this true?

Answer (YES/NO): NO